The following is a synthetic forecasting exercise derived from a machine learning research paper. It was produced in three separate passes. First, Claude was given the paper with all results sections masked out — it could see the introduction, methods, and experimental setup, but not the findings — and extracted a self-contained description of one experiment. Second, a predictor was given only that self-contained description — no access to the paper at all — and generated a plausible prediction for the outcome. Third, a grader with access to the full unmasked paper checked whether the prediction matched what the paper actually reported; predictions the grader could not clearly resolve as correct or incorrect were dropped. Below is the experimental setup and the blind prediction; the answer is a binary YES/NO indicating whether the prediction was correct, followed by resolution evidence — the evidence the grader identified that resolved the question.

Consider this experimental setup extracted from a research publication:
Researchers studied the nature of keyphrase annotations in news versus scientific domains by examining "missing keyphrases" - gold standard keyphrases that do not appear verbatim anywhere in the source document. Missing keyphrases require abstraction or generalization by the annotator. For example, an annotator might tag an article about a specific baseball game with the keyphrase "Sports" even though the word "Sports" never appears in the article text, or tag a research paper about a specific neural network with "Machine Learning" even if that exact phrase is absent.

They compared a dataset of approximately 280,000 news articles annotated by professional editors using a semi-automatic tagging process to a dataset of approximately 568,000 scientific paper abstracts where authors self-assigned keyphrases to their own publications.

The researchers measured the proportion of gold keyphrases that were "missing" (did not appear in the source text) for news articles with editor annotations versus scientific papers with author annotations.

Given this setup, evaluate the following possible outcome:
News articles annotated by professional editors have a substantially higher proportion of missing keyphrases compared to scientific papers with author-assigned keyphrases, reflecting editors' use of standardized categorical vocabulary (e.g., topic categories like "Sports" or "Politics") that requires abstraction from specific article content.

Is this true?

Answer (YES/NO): YES